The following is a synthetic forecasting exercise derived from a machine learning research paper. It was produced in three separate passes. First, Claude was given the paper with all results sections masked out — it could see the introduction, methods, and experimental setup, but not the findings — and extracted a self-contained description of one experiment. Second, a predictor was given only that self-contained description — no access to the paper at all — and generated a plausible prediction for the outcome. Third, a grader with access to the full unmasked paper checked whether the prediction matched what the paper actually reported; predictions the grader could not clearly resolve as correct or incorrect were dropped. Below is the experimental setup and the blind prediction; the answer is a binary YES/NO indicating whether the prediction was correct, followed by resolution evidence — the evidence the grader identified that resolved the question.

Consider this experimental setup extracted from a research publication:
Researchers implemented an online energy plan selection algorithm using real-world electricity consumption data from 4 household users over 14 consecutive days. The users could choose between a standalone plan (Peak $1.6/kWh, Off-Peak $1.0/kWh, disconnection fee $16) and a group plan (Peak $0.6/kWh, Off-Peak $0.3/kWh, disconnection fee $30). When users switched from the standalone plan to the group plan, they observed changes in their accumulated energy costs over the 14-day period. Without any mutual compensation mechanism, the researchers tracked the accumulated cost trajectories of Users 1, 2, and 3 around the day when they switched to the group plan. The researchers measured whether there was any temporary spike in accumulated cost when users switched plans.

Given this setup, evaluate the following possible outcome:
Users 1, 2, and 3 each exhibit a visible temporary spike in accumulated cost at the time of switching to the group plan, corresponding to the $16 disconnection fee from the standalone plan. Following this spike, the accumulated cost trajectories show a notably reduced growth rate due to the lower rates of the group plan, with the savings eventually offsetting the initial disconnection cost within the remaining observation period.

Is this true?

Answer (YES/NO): YES